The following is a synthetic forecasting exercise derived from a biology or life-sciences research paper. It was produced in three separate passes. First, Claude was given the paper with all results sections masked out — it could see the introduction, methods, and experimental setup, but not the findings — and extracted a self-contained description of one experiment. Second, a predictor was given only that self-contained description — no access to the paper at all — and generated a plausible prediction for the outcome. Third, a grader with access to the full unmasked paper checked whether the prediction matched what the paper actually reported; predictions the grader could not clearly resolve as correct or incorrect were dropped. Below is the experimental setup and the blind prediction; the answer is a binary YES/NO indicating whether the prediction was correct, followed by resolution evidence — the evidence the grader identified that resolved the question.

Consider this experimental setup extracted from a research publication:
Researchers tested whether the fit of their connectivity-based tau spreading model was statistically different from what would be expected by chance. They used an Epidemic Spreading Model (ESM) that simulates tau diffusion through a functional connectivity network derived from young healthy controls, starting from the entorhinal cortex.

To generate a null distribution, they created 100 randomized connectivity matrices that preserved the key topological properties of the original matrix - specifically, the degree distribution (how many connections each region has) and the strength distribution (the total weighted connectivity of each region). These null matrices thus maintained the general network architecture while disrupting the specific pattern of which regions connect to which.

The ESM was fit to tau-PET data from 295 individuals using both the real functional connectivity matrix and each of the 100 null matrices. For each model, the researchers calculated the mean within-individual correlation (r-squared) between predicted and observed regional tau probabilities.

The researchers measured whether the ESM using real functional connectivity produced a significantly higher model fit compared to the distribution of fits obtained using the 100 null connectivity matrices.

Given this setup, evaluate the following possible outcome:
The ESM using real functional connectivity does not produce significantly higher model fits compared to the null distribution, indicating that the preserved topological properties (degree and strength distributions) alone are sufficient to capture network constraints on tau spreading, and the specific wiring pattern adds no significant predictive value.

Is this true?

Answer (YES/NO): NO